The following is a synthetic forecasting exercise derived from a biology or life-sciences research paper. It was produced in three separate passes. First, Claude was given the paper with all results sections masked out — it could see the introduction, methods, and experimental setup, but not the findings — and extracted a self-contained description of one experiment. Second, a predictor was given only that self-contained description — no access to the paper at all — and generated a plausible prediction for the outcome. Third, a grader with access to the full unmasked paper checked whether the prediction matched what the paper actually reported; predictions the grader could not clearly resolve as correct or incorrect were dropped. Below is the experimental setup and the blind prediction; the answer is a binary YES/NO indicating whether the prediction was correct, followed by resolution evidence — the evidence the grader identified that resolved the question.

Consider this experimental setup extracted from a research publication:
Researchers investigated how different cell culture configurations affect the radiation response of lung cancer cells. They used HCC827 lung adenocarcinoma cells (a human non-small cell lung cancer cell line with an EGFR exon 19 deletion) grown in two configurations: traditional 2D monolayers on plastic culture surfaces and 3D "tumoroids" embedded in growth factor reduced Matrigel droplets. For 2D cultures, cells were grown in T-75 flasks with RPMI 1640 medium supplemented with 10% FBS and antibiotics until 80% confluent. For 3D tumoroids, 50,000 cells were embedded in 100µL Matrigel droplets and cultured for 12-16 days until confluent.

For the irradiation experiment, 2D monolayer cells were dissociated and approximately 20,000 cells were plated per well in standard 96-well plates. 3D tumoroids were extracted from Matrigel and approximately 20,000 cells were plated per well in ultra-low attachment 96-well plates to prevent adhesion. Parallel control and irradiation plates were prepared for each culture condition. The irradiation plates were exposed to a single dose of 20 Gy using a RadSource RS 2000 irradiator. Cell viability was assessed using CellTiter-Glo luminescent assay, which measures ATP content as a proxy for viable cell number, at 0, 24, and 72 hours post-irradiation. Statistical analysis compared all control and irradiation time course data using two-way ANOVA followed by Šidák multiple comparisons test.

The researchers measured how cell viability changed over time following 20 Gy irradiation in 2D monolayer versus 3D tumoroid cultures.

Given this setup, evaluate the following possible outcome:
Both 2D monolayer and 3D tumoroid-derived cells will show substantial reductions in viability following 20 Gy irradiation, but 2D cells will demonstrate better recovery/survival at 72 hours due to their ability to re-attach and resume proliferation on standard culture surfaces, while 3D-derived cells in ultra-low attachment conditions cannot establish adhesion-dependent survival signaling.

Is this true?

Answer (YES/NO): NO